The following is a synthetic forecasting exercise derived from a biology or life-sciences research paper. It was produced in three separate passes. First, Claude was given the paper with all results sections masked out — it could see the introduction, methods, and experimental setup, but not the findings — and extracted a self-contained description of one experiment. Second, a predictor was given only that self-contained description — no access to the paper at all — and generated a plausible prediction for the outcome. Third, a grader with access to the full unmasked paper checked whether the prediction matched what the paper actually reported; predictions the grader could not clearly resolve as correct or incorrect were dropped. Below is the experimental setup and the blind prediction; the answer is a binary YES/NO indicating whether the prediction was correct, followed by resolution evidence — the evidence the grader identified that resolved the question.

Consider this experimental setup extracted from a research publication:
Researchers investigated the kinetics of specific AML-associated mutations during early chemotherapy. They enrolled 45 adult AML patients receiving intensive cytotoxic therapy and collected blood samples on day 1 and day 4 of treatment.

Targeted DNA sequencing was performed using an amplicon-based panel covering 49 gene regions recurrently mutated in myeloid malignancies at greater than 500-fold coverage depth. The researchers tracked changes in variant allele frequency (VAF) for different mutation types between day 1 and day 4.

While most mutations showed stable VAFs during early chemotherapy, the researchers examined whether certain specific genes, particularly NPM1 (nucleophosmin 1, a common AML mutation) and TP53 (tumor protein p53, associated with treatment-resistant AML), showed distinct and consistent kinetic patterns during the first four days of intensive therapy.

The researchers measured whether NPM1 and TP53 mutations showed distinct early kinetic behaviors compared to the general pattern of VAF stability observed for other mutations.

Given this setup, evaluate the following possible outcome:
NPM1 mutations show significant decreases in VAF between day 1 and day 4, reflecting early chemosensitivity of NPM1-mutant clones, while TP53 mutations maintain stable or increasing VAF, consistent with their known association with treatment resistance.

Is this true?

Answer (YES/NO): NO